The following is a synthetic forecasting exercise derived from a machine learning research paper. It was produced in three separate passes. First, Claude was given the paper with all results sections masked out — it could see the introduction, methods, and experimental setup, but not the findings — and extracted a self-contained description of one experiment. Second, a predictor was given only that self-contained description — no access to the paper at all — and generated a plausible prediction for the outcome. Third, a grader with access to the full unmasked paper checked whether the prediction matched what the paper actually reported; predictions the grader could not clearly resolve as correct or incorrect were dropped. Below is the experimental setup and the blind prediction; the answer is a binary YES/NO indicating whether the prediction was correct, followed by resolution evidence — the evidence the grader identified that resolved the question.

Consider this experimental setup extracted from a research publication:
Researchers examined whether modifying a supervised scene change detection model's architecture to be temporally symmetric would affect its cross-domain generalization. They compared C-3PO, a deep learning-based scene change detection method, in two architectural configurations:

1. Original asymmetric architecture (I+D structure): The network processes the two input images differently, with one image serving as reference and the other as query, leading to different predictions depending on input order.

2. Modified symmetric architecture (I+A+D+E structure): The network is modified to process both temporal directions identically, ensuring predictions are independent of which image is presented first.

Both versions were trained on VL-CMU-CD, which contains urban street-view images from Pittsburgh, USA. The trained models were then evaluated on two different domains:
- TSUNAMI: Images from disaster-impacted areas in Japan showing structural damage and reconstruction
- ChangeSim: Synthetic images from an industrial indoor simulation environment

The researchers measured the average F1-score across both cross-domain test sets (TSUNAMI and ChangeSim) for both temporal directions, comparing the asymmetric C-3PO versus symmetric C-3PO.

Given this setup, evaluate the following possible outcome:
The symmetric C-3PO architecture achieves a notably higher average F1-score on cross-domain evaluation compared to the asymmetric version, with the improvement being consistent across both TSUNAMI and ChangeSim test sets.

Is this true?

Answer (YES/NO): NO